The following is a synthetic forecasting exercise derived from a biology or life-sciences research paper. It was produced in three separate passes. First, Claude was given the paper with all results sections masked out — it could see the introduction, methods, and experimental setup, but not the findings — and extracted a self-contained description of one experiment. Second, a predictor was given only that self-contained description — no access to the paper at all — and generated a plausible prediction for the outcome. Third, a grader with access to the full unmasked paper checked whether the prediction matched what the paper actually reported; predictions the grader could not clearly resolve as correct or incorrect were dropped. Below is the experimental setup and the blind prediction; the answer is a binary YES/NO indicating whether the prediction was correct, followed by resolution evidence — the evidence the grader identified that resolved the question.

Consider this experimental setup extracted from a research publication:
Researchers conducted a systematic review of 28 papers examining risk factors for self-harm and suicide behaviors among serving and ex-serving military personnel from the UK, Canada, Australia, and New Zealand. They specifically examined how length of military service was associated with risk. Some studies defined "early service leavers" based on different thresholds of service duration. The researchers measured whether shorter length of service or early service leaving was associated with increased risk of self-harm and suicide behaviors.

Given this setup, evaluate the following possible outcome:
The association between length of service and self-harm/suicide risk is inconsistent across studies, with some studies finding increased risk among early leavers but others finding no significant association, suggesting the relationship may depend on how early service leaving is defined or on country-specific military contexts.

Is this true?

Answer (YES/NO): NO